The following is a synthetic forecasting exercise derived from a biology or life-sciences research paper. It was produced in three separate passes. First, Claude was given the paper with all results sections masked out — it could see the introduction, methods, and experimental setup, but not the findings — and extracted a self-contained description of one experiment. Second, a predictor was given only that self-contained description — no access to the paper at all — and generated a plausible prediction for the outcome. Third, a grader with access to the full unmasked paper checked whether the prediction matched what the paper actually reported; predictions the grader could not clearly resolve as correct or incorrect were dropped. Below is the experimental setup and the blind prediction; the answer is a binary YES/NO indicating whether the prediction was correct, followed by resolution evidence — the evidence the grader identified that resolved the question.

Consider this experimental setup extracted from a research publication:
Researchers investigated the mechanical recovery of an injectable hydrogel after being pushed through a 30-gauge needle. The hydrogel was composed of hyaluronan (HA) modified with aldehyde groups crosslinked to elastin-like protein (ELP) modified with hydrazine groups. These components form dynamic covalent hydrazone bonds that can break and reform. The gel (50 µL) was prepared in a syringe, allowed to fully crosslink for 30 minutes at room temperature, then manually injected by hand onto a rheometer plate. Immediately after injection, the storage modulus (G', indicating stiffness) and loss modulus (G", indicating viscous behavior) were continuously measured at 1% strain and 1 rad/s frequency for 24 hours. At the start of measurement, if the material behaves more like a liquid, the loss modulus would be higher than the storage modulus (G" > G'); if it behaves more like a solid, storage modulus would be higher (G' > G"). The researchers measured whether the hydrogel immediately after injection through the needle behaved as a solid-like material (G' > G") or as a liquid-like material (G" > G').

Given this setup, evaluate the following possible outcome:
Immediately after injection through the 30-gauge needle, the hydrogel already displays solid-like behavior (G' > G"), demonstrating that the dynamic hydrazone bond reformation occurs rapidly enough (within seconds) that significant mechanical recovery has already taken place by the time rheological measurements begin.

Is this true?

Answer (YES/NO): YES